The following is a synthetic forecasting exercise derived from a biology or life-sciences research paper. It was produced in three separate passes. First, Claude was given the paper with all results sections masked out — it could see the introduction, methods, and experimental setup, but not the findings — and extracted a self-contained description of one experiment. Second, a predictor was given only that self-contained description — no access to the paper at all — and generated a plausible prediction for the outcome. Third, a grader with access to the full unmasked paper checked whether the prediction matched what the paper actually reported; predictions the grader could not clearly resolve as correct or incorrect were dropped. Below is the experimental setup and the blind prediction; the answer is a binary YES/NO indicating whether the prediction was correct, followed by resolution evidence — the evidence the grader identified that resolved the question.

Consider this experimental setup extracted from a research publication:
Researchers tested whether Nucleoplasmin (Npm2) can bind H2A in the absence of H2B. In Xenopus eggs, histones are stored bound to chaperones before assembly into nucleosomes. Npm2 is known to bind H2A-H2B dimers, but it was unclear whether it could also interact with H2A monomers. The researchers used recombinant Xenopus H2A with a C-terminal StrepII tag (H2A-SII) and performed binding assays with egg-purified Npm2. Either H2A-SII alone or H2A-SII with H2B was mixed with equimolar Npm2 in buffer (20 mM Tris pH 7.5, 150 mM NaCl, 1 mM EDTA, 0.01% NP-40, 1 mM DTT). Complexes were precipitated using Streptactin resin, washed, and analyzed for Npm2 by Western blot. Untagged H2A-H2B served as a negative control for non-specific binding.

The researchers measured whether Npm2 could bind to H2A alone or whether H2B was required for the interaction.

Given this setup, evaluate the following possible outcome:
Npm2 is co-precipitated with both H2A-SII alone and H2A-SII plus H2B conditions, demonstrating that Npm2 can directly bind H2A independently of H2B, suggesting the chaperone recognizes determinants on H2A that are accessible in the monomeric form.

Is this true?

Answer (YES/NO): YES